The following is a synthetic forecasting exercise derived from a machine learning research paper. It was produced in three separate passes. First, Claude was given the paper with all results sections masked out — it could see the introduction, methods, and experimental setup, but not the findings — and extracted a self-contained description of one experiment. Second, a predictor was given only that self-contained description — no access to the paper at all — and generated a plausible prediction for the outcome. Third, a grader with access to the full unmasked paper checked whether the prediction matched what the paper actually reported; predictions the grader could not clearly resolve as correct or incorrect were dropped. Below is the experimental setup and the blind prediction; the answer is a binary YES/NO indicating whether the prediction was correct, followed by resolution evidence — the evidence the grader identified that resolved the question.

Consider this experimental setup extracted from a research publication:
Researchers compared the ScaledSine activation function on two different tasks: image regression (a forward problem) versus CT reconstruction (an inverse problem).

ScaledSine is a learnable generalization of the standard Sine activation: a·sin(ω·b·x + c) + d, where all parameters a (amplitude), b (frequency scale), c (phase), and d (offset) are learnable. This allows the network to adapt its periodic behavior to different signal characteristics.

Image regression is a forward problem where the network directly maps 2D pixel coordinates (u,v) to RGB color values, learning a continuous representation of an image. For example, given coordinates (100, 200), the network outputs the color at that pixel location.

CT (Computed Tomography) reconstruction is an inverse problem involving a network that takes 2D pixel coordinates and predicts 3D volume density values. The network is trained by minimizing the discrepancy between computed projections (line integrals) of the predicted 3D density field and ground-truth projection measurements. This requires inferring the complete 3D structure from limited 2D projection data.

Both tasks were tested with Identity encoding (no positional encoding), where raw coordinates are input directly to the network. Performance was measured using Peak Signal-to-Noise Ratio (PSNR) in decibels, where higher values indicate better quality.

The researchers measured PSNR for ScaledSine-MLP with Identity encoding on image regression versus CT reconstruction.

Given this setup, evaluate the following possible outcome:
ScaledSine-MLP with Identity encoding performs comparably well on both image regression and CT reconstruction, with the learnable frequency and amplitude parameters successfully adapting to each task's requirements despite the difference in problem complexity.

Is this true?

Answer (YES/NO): NO